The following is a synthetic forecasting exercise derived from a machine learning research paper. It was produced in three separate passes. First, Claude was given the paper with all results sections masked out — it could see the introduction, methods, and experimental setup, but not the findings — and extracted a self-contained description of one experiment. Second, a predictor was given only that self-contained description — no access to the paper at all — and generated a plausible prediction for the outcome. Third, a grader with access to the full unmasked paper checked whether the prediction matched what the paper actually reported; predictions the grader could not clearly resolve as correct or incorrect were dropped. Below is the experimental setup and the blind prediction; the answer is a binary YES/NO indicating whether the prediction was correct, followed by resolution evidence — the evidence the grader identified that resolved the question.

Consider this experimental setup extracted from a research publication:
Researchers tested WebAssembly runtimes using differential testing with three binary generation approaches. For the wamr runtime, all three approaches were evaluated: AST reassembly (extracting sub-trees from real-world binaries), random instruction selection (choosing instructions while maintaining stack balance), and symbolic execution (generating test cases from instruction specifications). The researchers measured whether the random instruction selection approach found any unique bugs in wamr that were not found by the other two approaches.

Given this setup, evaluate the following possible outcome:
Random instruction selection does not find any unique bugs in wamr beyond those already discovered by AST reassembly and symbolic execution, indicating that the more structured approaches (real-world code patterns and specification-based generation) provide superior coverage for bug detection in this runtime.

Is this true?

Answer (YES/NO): NO